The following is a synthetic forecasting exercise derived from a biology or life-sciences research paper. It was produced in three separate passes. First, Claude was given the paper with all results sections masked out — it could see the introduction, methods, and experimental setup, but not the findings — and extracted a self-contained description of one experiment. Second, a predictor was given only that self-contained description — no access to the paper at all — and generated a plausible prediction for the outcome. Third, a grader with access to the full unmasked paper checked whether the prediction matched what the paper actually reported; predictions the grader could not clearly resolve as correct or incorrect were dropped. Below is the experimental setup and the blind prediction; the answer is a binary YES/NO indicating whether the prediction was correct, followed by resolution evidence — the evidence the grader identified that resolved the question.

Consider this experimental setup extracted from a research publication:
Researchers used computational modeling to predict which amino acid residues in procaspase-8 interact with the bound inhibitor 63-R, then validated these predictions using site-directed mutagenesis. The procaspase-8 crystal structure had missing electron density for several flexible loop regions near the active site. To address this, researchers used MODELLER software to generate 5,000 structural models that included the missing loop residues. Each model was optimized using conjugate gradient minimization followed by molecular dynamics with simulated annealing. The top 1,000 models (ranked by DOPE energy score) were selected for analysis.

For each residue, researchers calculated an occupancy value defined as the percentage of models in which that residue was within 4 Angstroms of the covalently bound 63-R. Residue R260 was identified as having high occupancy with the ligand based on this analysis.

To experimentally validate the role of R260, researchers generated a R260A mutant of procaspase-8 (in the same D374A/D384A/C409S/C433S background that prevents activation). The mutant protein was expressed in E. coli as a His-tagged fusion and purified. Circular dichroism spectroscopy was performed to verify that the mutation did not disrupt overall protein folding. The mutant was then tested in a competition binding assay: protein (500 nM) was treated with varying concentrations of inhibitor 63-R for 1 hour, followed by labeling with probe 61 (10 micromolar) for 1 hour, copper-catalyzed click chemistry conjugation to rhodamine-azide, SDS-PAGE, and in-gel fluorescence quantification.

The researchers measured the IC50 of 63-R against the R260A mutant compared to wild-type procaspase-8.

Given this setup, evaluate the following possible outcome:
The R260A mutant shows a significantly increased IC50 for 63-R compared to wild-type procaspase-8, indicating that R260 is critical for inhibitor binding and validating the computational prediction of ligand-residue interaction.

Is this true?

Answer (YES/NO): NO